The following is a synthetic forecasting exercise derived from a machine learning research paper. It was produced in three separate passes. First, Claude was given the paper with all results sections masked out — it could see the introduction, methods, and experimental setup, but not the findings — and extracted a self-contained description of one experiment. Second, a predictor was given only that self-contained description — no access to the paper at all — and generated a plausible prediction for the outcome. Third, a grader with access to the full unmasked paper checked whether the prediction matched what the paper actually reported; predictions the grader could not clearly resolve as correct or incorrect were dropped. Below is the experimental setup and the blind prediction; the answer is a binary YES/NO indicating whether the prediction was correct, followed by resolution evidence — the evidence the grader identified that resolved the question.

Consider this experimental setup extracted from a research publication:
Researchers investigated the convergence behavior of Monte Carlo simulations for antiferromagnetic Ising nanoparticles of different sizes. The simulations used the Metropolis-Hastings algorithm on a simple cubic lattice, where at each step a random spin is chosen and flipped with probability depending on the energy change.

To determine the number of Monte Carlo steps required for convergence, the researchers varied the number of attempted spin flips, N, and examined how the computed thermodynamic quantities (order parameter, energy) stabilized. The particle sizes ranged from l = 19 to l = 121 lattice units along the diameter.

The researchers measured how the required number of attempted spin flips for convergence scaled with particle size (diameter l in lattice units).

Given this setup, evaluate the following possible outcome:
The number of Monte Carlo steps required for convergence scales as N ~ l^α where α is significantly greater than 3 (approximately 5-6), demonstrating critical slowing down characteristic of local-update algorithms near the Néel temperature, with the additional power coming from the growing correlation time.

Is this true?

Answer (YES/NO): NO